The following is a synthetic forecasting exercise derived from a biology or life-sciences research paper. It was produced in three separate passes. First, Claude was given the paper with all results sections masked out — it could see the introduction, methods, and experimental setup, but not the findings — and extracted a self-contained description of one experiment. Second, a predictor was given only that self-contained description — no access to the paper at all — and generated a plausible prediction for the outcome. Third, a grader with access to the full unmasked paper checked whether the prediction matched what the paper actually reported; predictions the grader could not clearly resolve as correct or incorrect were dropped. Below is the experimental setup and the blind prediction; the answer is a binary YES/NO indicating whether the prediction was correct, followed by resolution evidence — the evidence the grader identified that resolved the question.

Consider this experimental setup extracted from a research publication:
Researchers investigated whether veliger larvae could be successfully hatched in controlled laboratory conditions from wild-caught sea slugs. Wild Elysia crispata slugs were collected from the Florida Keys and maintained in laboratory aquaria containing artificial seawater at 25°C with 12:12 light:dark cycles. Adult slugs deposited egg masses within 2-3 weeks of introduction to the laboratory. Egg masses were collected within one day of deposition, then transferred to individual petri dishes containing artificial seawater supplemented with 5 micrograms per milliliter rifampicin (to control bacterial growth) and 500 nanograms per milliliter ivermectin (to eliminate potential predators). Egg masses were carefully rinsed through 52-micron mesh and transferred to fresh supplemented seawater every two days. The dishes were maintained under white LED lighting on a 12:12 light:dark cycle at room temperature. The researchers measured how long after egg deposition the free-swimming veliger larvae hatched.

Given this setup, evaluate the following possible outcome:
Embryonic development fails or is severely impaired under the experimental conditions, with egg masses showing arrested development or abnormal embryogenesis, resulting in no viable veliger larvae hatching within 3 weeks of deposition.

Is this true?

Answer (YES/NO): NO